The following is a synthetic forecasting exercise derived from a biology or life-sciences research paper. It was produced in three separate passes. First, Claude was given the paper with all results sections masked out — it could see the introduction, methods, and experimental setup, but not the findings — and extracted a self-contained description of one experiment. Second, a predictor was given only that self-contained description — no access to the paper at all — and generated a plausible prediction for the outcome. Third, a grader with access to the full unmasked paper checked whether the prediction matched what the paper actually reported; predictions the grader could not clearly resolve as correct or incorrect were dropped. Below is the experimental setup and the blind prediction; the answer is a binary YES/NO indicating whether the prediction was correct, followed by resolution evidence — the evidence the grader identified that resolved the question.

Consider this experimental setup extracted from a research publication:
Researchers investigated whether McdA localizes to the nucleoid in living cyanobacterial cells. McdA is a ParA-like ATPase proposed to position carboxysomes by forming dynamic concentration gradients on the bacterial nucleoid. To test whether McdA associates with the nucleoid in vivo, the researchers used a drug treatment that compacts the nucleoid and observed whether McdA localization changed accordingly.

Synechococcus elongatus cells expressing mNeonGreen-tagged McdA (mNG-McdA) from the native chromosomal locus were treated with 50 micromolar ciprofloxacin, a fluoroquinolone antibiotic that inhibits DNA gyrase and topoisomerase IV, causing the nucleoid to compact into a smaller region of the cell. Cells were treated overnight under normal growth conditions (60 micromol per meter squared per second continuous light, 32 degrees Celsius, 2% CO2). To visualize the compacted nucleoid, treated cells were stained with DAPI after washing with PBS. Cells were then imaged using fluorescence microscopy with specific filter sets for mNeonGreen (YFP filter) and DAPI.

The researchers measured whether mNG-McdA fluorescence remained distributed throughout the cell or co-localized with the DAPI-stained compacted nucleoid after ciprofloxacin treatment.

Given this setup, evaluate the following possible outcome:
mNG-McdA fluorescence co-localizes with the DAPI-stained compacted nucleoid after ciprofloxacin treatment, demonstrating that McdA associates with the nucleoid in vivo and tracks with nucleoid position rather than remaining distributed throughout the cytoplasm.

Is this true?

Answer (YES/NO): YES